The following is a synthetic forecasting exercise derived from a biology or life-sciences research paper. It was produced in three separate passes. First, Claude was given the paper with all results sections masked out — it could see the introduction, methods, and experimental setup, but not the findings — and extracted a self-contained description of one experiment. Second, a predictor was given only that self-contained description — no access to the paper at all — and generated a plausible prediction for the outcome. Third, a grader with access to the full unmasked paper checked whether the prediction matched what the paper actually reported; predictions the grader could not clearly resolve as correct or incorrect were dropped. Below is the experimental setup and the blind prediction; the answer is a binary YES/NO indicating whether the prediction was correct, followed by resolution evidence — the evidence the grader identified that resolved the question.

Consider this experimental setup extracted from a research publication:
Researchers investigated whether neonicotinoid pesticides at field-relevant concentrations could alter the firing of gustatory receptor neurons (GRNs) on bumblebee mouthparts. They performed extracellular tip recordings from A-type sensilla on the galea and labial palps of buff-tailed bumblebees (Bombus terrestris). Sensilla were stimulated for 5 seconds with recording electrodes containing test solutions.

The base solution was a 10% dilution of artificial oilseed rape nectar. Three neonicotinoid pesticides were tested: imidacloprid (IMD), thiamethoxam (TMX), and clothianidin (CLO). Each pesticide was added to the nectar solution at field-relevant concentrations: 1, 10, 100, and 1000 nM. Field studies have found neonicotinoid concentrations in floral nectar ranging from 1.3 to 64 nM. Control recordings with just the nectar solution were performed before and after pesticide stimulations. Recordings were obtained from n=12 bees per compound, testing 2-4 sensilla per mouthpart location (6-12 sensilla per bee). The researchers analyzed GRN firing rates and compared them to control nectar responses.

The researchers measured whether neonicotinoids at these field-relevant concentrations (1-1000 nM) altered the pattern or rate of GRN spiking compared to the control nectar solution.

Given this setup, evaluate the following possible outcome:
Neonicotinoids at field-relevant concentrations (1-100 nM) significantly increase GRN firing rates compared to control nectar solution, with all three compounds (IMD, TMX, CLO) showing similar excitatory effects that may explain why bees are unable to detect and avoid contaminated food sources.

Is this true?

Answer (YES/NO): NO